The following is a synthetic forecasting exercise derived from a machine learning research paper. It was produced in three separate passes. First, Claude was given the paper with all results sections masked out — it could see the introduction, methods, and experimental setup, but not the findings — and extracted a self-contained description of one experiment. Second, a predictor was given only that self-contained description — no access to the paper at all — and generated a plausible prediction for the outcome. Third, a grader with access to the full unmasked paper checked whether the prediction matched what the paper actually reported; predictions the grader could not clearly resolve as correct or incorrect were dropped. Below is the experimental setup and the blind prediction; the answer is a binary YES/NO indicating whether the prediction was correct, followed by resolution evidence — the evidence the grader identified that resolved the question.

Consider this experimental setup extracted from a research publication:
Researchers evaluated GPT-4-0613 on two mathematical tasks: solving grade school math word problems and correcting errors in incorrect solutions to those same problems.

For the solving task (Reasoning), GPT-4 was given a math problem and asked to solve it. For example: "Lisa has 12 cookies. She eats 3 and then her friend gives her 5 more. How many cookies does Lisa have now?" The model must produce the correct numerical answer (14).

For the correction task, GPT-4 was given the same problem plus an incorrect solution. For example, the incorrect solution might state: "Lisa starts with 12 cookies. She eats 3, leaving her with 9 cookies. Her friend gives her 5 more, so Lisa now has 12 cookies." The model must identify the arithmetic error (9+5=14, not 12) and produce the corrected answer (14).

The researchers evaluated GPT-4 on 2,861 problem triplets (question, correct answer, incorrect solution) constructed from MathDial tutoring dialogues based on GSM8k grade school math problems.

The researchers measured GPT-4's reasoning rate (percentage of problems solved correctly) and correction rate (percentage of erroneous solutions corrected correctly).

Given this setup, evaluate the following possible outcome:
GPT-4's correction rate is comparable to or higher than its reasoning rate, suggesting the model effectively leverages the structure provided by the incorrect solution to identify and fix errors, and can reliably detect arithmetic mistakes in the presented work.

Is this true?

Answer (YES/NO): NO